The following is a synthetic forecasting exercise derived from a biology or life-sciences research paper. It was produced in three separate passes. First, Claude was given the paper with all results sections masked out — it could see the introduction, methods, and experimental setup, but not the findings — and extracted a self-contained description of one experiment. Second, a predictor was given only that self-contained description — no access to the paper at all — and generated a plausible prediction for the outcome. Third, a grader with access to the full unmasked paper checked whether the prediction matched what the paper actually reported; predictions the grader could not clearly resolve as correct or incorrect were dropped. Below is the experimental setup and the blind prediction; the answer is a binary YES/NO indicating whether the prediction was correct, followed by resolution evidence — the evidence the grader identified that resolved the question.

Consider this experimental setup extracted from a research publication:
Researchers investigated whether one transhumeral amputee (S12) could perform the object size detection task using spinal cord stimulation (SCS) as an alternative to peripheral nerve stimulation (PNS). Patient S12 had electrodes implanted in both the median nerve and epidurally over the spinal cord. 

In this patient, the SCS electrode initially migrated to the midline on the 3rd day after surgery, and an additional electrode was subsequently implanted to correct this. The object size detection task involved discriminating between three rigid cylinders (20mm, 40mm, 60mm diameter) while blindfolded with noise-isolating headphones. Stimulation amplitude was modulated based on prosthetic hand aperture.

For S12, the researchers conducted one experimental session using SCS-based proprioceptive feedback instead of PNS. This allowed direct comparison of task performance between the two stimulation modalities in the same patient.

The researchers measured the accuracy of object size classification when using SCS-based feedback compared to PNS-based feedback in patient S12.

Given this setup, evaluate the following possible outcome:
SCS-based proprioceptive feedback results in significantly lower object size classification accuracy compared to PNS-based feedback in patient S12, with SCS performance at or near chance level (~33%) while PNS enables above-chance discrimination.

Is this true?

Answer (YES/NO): NO